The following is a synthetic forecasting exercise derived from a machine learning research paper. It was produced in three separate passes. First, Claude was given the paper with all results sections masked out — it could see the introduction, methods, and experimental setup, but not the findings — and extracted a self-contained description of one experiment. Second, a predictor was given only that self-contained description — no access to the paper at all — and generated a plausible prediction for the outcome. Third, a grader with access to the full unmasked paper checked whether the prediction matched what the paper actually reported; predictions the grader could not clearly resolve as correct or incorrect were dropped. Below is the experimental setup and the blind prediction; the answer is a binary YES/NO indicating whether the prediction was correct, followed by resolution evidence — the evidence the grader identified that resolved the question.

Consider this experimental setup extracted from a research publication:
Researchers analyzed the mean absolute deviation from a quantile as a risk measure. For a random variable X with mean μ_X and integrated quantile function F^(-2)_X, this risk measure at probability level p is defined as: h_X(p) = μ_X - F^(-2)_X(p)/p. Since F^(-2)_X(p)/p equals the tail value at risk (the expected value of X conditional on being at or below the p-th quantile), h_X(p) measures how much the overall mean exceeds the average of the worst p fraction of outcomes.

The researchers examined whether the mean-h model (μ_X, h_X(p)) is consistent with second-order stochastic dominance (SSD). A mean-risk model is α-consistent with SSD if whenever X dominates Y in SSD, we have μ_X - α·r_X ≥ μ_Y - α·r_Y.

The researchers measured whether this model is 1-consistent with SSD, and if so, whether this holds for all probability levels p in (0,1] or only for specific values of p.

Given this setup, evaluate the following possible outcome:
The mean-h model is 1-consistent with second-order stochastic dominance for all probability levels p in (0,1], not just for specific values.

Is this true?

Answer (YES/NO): YES